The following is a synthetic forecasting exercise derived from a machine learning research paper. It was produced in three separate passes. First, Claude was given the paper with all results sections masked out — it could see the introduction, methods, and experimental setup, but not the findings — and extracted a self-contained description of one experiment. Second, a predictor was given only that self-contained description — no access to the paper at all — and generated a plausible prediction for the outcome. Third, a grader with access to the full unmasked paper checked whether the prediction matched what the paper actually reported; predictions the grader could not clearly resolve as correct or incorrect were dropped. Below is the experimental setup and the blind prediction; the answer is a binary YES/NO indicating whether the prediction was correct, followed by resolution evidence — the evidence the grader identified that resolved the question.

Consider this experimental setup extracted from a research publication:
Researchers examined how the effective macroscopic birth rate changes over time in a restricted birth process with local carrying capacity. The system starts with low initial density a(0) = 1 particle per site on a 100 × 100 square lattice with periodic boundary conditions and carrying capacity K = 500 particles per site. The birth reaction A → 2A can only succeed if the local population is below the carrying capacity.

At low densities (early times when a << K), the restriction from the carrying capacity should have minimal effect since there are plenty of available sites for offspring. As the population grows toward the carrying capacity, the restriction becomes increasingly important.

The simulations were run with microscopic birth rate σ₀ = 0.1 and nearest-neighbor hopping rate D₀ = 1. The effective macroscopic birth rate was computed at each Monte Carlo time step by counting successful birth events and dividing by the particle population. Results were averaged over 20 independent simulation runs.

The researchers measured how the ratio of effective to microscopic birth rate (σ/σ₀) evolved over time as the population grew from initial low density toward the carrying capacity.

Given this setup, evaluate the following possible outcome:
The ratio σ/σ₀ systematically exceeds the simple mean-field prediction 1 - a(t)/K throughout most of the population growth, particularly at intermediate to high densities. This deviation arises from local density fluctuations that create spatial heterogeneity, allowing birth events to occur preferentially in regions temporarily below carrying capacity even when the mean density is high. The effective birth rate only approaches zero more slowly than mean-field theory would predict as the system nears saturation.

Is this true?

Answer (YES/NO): NO